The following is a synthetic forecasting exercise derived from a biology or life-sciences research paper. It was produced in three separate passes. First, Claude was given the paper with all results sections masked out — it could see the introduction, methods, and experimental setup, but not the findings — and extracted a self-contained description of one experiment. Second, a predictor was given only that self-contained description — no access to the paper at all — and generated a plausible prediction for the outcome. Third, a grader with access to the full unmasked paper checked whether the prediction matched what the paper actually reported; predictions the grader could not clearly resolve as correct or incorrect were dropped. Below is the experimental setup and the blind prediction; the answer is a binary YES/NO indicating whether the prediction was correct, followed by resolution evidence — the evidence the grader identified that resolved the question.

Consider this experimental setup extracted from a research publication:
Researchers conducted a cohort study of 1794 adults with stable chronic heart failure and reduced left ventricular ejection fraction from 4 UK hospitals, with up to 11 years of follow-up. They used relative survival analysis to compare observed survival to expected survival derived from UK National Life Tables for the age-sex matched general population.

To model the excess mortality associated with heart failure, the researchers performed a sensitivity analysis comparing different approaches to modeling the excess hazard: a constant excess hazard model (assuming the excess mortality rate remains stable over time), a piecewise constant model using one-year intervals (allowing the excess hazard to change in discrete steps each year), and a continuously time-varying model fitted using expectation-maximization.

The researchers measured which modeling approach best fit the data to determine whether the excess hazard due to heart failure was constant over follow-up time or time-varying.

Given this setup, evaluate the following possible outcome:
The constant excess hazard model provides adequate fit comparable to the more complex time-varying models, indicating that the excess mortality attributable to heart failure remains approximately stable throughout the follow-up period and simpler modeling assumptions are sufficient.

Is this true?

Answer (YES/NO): YES